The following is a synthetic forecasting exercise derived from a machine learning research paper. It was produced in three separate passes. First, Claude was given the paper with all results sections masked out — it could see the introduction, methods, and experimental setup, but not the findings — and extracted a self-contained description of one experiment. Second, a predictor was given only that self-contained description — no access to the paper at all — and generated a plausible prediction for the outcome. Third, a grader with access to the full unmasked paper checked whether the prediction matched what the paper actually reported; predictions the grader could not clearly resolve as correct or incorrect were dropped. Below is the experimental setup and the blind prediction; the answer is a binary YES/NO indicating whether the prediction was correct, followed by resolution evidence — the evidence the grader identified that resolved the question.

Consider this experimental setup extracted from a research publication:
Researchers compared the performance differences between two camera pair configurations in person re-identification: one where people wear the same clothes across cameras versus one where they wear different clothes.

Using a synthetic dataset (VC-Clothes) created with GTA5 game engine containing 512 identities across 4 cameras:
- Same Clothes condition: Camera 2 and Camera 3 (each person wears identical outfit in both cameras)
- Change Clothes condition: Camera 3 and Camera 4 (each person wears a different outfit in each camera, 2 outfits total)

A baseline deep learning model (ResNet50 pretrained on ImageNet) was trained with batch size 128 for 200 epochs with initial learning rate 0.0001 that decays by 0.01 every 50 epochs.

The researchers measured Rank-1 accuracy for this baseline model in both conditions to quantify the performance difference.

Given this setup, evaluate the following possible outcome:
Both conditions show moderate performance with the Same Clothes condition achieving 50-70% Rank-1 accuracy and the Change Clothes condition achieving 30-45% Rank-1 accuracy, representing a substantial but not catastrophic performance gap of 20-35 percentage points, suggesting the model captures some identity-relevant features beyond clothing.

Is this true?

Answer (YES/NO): NO